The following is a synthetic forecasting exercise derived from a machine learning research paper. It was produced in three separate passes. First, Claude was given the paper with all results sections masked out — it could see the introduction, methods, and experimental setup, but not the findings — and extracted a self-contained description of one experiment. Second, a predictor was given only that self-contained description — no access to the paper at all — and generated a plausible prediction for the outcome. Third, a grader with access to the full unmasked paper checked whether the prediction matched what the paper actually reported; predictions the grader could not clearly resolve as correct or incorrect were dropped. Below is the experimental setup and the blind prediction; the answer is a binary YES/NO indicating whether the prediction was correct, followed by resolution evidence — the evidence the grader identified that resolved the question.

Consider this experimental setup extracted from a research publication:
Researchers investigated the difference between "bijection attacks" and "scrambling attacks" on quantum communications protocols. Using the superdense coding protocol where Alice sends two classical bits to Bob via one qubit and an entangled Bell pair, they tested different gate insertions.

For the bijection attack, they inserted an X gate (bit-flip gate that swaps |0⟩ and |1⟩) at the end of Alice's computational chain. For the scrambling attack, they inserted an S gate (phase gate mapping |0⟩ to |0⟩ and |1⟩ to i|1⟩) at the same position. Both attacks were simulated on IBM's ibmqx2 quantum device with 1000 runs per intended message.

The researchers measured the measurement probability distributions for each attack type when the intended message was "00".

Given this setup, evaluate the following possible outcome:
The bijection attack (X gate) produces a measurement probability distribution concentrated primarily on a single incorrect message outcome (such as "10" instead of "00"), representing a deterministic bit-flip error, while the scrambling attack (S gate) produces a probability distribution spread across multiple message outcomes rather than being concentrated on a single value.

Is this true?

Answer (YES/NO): YES